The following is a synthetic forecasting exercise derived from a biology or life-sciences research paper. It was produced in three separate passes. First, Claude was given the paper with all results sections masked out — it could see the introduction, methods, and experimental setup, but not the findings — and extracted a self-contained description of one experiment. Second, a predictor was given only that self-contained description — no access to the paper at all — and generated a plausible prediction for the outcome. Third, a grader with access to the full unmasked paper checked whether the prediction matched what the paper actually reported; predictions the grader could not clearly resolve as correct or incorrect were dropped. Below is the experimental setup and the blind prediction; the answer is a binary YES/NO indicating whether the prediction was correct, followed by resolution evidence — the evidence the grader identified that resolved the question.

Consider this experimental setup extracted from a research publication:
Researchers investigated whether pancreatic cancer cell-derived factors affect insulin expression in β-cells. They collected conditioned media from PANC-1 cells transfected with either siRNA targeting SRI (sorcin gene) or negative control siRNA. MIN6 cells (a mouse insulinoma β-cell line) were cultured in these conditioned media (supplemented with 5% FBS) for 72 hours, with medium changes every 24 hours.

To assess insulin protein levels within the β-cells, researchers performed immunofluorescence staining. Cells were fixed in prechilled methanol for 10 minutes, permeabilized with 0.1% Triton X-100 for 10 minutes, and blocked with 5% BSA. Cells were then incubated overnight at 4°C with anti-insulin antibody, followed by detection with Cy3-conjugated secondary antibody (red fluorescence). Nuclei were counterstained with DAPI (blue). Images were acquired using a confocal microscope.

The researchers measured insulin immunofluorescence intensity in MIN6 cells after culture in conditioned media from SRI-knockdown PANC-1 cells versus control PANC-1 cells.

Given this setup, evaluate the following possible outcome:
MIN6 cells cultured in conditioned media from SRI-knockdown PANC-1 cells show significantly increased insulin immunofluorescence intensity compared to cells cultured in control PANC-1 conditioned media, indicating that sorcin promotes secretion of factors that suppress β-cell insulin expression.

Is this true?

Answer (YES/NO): YES